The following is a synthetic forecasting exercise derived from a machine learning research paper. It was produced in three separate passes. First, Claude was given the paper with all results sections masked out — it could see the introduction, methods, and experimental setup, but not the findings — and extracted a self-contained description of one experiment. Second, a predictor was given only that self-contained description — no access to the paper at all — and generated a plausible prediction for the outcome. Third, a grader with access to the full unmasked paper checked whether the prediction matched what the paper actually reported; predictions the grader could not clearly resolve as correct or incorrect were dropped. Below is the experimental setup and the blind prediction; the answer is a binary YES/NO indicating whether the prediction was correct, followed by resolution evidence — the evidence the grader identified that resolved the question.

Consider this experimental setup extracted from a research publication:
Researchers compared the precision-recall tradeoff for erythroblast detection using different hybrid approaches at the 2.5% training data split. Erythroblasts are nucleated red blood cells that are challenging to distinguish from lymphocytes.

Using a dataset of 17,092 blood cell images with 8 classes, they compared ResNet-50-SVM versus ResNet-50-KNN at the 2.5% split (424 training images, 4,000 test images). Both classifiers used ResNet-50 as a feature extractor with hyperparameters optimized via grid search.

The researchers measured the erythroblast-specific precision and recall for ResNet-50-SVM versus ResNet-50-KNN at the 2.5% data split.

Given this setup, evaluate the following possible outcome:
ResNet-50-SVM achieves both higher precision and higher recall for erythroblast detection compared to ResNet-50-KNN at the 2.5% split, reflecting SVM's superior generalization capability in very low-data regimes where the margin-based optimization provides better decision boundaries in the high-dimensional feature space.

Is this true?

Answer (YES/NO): NO